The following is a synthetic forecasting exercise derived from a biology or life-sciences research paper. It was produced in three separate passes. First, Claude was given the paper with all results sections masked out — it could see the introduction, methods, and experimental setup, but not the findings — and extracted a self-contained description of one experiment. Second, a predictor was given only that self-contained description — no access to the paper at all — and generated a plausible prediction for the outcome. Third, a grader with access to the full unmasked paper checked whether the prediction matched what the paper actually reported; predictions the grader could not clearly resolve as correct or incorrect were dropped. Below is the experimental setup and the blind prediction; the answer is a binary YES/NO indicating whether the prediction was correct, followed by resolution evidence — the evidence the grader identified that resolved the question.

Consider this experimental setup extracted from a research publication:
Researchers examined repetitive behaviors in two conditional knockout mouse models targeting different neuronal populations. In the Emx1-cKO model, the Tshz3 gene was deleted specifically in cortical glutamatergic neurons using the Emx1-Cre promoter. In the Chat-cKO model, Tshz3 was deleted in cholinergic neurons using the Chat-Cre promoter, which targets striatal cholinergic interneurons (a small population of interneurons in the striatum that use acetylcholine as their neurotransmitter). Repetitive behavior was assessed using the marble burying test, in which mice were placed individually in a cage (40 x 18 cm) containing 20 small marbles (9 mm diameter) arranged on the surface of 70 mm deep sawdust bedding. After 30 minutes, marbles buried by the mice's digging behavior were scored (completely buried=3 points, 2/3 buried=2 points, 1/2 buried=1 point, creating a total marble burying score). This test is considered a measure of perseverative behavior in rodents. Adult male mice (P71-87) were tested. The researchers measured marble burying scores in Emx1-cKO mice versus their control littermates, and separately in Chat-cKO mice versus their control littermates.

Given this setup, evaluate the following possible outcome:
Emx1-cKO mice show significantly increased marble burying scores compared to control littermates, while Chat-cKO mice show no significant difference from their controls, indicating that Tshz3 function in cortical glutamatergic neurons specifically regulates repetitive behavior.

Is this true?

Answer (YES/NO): NO